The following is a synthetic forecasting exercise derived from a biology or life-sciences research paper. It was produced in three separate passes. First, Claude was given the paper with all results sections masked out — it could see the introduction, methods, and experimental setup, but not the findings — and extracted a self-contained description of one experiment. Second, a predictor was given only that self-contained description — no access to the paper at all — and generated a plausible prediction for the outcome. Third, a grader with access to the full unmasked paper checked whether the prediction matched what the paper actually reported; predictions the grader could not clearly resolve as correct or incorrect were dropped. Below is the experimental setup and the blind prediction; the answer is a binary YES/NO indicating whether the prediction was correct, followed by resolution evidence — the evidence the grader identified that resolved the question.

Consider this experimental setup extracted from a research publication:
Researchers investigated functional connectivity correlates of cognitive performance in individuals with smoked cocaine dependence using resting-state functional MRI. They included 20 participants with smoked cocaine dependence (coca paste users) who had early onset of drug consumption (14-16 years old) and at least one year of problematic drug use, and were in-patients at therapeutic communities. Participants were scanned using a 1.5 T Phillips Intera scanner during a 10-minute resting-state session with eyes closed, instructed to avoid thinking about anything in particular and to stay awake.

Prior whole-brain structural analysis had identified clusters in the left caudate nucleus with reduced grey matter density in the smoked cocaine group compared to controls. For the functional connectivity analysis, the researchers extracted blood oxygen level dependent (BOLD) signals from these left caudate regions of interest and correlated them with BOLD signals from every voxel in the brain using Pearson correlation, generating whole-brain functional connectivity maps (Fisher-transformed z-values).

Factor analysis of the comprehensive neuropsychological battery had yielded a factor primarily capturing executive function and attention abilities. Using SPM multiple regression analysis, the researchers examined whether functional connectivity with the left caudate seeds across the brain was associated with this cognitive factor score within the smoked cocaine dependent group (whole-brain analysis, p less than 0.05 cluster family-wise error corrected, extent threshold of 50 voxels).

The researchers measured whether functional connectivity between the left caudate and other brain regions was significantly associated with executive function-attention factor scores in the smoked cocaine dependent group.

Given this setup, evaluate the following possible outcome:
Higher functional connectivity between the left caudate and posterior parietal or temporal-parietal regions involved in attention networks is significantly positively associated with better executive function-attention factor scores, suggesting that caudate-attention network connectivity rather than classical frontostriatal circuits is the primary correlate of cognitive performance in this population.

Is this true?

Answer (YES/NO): NO